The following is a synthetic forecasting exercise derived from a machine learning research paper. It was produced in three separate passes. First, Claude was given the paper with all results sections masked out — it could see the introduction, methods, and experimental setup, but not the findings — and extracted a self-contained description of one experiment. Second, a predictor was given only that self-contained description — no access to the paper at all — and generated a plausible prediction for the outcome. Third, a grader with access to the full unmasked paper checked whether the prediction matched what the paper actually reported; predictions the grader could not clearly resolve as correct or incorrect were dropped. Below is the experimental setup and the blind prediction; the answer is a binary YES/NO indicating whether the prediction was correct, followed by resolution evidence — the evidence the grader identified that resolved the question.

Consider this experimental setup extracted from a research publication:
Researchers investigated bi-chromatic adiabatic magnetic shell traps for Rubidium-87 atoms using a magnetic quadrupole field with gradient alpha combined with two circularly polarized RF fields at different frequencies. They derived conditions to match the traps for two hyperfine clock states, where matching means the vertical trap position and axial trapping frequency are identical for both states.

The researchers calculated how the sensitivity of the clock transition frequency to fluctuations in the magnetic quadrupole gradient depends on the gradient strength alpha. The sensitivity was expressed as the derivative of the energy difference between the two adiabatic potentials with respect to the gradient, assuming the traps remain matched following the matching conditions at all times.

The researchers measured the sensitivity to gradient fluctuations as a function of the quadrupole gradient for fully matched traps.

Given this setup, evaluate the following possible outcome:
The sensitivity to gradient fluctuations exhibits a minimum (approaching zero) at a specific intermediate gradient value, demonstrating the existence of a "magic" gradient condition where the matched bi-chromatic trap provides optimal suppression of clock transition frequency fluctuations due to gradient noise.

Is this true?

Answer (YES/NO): NO